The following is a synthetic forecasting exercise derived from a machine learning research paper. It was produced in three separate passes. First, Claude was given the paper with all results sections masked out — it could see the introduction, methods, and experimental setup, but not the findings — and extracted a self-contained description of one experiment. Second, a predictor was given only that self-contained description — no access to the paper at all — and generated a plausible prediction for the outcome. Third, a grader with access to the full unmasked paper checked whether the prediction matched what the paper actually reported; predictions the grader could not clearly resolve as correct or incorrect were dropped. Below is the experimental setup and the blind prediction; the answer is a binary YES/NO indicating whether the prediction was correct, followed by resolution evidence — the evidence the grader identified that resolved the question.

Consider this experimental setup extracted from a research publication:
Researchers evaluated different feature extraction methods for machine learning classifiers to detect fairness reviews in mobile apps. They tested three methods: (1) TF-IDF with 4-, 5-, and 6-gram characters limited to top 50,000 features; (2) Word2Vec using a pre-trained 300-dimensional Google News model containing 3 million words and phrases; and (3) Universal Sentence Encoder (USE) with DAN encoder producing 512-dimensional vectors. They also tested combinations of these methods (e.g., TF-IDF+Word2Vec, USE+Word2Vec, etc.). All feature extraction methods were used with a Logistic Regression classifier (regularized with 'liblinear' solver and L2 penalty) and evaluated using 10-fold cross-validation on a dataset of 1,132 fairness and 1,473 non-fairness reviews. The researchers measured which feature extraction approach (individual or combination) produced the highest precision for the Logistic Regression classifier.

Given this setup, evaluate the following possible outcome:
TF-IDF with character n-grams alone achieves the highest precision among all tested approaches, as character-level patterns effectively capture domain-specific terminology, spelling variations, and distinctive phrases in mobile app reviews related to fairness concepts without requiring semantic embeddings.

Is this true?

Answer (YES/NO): YES